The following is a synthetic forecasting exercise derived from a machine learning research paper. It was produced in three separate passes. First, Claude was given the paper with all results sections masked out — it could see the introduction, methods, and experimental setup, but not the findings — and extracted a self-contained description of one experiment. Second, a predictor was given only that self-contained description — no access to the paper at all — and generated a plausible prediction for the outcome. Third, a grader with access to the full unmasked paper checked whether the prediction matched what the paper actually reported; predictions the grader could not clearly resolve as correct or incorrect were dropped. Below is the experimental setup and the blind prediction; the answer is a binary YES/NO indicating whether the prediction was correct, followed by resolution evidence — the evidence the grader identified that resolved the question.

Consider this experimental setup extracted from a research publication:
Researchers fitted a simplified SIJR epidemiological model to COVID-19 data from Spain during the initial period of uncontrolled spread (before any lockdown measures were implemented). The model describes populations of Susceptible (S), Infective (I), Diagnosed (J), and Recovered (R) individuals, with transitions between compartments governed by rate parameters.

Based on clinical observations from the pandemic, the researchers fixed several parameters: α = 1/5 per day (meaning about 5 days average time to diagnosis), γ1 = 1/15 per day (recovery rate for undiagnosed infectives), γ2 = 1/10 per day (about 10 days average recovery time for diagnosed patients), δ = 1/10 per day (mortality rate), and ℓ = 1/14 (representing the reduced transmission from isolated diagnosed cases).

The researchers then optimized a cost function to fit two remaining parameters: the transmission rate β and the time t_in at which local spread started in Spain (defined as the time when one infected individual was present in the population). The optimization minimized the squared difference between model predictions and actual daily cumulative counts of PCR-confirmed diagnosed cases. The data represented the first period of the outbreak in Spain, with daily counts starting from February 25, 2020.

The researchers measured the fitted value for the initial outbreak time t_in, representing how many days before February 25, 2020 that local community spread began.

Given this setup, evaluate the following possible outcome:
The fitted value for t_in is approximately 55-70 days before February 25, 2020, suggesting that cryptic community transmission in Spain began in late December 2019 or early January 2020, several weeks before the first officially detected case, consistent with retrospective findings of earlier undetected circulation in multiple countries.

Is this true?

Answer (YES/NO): NO